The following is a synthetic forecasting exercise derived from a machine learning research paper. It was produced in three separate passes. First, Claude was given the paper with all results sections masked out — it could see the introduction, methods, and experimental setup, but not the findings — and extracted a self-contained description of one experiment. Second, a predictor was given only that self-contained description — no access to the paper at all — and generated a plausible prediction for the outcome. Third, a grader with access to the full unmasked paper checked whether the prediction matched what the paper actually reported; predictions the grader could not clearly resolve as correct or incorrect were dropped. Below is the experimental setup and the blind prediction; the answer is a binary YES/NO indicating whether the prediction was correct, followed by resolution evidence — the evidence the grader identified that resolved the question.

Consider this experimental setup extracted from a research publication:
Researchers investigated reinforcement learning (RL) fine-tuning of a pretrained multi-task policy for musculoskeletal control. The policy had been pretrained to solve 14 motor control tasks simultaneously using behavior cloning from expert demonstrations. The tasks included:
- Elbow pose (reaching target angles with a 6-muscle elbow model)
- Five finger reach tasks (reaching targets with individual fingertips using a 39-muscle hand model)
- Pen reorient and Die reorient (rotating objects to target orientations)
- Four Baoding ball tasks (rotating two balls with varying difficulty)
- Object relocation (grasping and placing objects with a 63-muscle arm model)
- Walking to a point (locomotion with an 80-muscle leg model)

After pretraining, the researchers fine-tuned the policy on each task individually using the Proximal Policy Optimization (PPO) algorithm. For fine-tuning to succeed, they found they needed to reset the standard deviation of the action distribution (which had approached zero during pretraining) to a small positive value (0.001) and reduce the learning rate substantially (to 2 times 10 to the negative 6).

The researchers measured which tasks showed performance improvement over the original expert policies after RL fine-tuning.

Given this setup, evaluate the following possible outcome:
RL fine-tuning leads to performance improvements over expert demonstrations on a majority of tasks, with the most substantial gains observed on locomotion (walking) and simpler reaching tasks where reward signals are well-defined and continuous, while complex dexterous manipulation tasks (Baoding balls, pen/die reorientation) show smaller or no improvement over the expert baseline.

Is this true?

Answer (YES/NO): NO